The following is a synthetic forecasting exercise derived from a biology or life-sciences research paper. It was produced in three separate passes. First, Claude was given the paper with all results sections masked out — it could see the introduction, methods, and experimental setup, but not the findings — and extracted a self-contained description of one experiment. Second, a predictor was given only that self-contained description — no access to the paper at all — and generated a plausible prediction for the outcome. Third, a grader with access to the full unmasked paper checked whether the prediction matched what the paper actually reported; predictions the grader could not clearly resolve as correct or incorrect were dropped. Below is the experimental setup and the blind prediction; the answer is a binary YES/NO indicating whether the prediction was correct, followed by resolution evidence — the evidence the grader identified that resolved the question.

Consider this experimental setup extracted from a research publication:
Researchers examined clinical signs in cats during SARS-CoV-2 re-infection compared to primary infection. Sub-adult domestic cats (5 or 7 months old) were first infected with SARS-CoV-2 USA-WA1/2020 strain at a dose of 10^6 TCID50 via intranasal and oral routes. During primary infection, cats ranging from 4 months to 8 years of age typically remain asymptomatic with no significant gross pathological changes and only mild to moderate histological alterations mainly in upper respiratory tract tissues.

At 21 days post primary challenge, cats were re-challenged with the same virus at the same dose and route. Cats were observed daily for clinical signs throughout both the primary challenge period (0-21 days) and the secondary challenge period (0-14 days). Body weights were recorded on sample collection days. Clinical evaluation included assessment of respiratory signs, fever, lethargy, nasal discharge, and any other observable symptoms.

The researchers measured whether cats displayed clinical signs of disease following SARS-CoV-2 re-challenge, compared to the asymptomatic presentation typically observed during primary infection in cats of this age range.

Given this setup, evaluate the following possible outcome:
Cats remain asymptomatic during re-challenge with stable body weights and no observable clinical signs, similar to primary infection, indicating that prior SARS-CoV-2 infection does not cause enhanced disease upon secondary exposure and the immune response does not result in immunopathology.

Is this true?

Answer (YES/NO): YES